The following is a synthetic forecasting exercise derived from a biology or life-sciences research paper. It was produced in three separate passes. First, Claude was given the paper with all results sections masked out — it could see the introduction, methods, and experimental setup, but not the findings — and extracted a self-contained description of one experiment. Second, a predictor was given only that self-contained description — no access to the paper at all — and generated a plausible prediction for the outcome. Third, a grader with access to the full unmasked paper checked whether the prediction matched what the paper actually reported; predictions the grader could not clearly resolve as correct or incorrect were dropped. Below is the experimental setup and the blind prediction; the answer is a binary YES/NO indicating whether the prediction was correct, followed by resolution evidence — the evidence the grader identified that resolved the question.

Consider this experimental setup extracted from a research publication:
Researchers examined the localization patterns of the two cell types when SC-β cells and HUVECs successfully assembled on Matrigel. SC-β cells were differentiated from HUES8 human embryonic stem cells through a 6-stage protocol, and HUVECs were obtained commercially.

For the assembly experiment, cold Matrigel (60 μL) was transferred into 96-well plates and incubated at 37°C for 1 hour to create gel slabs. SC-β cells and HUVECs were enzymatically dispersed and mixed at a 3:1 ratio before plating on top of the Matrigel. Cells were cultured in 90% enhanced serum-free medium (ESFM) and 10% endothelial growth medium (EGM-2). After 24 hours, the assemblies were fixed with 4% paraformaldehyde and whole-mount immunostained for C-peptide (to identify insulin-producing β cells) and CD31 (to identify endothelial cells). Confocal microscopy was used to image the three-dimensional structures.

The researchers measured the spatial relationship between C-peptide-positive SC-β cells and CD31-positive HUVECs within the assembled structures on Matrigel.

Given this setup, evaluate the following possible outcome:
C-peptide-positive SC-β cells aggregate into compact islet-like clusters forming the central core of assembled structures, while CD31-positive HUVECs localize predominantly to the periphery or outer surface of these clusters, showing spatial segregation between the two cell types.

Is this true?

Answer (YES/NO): NO